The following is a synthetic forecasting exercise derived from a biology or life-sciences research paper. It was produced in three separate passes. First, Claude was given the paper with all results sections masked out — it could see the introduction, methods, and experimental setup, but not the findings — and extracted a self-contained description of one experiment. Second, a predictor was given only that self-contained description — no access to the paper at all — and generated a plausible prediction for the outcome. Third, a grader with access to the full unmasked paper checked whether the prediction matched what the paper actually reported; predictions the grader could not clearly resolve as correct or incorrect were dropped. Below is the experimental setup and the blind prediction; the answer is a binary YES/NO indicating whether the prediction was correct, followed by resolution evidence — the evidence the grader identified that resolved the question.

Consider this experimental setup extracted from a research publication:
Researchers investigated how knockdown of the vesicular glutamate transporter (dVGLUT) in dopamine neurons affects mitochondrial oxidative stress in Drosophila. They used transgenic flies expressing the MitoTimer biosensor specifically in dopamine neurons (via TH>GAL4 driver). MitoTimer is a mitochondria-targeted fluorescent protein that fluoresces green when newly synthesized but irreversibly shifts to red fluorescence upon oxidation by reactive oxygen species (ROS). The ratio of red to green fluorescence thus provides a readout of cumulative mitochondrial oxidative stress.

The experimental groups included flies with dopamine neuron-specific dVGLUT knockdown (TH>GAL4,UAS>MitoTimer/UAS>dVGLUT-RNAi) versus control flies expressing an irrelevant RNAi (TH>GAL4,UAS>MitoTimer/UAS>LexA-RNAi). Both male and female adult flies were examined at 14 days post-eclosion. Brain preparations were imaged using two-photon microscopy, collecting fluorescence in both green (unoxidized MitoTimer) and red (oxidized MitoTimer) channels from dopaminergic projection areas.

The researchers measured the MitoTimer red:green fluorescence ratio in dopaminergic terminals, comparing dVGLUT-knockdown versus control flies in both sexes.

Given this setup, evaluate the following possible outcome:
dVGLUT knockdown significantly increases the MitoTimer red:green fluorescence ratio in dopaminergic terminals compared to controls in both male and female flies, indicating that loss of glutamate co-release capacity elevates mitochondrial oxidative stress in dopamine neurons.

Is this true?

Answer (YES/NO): NO